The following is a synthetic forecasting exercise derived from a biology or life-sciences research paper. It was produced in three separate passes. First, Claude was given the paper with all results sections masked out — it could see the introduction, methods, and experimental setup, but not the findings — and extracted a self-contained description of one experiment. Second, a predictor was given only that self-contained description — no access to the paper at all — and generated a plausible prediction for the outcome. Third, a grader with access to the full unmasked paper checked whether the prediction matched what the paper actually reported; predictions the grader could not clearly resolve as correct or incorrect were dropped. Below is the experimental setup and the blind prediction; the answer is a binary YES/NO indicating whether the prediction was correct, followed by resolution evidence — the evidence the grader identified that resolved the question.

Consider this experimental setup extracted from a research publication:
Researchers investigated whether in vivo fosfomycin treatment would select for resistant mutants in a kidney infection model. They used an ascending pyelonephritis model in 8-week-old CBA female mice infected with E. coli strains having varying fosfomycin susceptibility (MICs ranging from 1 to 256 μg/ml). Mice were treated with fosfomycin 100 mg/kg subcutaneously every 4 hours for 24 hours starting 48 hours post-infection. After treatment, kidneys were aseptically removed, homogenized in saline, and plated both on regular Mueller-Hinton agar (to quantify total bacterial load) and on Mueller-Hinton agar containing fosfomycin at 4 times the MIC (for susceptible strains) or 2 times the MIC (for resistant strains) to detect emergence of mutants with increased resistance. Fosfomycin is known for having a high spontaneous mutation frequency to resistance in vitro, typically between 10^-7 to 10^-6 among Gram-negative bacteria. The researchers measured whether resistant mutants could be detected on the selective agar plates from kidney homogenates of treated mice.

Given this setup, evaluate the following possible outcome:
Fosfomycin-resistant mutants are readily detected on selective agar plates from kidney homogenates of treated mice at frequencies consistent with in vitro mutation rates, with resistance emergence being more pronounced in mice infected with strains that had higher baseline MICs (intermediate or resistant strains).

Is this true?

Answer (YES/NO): NO